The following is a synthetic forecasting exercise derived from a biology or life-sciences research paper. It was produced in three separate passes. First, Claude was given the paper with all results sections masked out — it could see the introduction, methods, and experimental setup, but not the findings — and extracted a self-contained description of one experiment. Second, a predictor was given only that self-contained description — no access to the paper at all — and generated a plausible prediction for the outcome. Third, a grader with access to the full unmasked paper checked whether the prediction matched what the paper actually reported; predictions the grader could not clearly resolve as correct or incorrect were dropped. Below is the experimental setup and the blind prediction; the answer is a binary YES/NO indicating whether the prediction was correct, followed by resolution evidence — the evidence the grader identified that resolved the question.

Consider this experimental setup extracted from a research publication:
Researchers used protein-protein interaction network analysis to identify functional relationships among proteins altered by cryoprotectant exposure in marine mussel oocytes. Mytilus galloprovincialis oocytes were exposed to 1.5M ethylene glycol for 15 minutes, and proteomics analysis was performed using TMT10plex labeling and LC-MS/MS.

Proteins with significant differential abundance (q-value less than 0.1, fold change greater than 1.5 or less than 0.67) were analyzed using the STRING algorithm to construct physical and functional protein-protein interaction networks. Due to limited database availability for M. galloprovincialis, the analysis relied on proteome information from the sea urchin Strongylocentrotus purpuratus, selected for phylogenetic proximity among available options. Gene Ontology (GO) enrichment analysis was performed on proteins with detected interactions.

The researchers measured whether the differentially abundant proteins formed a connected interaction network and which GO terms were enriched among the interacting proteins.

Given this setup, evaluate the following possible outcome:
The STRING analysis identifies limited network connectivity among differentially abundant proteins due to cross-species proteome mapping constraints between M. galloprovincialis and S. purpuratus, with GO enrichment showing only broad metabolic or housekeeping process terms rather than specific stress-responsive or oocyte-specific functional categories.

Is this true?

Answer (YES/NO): NO